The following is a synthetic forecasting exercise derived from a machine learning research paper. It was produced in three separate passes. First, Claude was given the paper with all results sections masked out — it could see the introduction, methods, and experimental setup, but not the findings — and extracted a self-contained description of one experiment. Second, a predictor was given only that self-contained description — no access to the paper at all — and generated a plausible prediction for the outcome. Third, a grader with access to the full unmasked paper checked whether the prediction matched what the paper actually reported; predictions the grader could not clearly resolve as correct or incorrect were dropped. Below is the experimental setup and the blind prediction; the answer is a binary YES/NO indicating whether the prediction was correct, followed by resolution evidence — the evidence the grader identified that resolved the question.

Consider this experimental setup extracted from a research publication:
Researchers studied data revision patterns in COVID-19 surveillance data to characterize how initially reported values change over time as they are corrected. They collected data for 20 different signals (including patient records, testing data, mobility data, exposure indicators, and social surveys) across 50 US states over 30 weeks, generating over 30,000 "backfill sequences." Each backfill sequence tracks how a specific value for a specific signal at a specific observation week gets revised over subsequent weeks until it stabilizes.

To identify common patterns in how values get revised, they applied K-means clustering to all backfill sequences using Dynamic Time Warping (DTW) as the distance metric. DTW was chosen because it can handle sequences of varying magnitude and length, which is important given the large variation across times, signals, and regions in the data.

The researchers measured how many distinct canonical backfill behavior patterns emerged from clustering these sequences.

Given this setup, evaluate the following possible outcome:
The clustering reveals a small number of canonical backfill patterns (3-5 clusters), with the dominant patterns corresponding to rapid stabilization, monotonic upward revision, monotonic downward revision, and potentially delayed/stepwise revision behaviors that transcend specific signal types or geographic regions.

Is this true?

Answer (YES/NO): YES